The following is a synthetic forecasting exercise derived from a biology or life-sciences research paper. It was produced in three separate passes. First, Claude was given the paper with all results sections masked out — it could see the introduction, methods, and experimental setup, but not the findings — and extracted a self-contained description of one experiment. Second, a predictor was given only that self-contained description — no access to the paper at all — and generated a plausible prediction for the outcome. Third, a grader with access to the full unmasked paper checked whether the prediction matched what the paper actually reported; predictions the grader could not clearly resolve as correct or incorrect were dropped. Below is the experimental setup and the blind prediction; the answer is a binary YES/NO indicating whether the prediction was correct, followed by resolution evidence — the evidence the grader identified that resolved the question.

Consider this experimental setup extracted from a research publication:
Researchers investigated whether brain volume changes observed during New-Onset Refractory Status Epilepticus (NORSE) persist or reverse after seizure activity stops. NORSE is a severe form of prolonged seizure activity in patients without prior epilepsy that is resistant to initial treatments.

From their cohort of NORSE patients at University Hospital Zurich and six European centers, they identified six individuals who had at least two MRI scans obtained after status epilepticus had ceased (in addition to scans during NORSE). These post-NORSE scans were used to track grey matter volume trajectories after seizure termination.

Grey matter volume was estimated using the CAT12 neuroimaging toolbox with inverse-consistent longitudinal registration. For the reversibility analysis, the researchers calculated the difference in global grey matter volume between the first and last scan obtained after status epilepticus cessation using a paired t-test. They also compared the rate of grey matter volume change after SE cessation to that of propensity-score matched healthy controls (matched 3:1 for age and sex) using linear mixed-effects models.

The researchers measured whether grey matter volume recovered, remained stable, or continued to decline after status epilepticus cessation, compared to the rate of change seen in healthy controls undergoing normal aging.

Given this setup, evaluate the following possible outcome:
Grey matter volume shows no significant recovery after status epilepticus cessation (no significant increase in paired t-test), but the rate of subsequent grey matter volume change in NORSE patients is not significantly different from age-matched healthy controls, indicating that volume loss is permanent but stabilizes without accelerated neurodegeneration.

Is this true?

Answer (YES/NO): YES